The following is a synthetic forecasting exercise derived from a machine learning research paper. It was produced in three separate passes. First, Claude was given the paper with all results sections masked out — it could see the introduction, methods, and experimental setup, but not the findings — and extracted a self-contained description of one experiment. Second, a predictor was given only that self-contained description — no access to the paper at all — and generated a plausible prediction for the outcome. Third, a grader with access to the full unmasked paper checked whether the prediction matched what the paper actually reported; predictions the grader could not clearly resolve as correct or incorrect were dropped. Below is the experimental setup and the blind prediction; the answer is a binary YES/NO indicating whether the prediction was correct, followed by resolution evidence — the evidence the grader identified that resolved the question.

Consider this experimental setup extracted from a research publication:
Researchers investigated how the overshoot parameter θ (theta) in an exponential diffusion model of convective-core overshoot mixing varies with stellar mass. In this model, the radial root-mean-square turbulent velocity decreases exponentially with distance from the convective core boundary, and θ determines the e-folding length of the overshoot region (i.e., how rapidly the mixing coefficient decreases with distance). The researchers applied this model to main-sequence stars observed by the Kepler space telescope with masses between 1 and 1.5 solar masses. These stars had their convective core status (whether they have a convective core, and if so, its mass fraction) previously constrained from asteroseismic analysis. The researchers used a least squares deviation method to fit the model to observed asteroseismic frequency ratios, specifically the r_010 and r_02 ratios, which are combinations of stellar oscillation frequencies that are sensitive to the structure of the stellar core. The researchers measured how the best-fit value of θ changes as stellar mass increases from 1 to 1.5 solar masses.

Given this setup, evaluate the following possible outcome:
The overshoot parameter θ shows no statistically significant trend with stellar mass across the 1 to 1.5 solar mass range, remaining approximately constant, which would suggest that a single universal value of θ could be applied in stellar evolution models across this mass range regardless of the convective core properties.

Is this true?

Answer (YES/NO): NO